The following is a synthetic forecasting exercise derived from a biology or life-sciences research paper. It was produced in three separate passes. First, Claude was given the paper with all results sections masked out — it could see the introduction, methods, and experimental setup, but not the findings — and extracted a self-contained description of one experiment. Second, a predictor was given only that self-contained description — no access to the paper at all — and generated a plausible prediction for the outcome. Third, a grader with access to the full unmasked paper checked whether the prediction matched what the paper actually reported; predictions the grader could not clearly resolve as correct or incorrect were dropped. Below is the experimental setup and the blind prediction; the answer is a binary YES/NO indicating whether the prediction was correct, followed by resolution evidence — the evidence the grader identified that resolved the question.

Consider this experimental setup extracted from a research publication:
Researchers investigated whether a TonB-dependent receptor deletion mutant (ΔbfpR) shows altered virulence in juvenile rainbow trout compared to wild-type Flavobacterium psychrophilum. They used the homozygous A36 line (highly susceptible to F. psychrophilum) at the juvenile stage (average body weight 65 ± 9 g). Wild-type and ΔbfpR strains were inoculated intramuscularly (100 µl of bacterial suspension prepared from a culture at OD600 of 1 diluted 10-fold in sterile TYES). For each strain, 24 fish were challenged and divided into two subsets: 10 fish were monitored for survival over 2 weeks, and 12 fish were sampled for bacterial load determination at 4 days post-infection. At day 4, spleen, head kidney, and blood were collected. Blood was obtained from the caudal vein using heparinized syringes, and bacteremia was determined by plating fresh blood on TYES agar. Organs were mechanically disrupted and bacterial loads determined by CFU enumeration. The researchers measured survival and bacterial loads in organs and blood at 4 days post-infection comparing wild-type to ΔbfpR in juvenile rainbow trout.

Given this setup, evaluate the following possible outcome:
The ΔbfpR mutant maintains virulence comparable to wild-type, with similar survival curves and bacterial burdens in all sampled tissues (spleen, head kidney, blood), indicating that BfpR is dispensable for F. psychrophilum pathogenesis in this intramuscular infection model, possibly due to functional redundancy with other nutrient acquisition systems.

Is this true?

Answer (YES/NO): NO